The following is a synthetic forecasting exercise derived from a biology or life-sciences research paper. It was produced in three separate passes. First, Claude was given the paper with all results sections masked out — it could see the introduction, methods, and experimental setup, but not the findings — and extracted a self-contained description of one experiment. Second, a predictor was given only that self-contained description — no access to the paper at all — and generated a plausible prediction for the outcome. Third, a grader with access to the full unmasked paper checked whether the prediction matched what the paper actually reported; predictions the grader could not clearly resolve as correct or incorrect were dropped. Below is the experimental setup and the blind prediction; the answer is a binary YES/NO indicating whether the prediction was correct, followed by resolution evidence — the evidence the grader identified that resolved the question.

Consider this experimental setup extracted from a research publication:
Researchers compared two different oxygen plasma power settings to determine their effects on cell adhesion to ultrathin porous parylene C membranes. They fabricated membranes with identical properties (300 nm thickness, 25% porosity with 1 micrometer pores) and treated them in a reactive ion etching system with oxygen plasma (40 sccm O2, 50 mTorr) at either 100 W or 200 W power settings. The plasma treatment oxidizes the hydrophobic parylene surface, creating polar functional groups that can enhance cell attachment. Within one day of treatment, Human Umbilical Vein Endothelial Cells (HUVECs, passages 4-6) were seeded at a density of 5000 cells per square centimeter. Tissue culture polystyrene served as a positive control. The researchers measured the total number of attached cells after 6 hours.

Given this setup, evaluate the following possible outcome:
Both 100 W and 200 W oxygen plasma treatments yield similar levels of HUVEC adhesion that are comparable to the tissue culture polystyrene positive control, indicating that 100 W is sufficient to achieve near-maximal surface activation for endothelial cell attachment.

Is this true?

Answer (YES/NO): YES